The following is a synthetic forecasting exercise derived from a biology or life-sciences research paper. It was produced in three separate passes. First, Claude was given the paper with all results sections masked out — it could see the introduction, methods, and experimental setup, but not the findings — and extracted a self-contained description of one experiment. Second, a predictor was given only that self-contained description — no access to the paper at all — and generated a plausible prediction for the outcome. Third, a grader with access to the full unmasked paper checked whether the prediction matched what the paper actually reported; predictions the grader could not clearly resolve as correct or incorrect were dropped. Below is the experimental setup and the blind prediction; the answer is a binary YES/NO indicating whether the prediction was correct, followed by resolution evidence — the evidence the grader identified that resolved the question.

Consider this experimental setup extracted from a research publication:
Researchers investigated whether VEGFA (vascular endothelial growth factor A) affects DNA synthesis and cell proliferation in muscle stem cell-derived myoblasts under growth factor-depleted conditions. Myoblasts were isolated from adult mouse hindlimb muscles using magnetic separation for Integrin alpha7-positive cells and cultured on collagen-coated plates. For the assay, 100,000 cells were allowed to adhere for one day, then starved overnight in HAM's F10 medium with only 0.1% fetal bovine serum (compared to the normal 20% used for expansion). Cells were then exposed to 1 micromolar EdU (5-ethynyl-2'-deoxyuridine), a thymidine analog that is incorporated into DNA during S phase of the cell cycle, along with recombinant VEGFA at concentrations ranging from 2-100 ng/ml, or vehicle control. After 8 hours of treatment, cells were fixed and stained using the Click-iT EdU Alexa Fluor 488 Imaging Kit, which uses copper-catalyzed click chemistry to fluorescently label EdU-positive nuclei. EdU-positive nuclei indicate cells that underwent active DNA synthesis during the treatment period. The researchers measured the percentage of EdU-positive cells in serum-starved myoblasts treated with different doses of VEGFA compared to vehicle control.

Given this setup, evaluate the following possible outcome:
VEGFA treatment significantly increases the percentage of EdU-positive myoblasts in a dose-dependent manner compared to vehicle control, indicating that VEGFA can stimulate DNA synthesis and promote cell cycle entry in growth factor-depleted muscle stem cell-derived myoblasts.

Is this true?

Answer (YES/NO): NO